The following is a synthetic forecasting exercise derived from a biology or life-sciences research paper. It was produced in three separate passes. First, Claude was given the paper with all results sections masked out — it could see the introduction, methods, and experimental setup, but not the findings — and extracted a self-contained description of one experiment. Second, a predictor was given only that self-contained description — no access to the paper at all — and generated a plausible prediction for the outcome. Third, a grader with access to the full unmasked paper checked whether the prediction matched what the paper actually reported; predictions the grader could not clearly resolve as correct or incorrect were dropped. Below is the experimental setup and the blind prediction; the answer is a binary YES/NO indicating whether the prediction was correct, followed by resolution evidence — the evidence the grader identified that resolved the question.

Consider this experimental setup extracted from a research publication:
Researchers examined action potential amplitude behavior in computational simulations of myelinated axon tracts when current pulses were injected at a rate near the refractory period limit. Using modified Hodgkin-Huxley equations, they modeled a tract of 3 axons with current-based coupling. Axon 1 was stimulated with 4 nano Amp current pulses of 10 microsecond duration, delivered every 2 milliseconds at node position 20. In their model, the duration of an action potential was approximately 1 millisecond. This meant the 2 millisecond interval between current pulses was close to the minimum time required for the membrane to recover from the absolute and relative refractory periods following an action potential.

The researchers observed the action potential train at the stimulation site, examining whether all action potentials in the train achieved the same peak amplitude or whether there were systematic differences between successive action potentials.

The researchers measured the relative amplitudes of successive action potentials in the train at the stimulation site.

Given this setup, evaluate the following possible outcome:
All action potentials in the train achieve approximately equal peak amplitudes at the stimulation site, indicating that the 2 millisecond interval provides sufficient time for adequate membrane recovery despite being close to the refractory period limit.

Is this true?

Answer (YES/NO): NO